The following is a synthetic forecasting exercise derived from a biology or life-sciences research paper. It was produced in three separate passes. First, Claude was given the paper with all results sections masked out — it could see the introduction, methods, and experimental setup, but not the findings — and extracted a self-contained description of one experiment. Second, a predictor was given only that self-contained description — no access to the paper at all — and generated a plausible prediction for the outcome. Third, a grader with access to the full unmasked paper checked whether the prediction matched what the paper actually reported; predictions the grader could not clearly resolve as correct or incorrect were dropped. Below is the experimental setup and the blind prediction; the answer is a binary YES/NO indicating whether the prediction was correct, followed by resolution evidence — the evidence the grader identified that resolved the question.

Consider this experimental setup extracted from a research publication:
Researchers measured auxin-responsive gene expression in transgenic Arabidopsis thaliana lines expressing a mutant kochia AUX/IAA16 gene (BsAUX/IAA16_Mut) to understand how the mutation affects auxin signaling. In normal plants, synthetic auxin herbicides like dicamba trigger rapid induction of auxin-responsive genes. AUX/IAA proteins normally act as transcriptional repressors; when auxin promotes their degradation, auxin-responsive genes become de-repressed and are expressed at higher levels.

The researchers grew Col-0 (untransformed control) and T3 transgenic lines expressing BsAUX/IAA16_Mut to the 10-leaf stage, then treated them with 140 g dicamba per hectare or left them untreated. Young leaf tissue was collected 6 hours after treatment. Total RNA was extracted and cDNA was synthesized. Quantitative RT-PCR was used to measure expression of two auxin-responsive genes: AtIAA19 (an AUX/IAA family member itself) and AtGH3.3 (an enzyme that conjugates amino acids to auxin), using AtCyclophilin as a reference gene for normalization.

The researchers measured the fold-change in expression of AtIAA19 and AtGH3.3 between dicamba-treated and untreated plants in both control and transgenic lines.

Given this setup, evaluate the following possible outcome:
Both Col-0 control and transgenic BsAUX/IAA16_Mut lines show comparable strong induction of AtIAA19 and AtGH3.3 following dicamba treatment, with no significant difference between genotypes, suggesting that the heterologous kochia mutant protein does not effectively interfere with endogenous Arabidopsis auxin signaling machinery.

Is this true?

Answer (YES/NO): NO